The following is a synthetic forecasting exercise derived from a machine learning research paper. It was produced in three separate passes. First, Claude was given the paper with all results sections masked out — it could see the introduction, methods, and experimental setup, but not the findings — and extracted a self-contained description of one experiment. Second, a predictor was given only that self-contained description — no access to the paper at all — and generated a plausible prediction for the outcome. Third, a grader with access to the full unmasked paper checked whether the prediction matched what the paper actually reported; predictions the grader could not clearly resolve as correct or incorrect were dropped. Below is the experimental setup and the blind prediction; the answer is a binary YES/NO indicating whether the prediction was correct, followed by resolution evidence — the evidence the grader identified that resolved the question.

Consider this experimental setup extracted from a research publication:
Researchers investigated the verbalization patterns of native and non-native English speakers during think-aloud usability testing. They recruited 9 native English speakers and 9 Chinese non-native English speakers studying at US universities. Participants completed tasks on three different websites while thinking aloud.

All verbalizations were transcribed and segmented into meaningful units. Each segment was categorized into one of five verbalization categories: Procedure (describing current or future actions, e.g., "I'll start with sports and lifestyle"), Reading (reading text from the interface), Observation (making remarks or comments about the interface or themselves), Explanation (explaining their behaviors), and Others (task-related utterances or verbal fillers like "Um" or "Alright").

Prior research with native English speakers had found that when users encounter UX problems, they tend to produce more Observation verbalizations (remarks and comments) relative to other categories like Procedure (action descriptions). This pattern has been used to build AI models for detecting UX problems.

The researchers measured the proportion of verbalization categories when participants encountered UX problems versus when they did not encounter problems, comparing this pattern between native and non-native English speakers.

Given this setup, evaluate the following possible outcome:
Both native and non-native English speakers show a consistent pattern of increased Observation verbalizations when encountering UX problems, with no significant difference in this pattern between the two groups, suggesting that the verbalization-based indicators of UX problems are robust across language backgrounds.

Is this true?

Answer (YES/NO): YES